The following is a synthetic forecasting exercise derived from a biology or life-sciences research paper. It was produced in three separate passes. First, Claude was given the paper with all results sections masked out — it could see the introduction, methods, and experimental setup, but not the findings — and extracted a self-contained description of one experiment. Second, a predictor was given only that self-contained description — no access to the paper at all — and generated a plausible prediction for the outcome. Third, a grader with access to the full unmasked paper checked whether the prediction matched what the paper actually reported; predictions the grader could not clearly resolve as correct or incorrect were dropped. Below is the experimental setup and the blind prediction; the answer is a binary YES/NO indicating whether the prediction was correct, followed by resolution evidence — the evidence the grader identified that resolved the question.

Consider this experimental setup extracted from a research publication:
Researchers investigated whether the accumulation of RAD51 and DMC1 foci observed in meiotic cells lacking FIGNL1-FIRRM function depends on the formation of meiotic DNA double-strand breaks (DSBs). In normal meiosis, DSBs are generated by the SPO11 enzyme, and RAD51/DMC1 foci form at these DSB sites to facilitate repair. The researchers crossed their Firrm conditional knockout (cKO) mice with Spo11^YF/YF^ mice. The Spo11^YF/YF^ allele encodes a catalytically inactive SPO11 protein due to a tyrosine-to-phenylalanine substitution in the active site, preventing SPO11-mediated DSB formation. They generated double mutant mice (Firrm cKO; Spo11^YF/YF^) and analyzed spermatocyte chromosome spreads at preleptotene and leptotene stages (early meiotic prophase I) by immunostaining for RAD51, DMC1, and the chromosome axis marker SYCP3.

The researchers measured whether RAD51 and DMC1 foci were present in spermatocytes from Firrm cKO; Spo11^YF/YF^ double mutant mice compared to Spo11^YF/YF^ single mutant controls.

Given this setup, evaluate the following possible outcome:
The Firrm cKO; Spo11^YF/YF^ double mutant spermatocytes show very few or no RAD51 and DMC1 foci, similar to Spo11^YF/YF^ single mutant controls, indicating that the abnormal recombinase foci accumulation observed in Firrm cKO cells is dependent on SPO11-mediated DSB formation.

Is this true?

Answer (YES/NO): NO